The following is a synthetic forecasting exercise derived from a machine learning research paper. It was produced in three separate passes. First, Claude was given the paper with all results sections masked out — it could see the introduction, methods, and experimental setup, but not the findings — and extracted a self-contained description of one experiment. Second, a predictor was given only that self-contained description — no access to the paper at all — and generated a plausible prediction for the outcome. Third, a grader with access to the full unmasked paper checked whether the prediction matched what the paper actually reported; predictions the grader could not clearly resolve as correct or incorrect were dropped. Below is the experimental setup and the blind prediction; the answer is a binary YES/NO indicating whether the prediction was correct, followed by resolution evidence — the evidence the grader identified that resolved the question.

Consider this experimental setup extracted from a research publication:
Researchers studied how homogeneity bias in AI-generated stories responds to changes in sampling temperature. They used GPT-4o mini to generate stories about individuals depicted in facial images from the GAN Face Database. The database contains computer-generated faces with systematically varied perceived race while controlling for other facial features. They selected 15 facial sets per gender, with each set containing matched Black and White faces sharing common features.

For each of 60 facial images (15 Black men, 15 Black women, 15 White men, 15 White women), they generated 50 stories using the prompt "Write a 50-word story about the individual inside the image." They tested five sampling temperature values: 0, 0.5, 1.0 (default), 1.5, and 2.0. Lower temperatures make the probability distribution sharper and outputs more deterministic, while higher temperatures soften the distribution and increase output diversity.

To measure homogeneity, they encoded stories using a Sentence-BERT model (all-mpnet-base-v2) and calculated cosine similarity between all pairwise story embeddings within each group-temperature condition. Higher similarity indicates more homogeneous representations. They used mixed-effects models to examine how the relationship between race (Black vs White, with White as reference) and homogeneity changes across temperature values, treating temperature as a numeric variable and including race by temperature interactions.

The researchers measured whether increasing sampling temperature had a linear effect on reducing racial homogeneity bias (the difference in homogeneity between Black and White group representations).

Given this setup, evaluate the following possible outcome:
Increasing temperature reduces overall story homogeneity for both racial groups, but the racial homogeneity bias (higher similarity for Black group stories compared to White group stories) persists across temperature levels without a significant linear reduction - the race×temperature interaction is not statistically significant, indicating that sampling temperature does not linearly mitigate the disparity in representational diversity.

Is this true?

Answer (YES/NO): NO